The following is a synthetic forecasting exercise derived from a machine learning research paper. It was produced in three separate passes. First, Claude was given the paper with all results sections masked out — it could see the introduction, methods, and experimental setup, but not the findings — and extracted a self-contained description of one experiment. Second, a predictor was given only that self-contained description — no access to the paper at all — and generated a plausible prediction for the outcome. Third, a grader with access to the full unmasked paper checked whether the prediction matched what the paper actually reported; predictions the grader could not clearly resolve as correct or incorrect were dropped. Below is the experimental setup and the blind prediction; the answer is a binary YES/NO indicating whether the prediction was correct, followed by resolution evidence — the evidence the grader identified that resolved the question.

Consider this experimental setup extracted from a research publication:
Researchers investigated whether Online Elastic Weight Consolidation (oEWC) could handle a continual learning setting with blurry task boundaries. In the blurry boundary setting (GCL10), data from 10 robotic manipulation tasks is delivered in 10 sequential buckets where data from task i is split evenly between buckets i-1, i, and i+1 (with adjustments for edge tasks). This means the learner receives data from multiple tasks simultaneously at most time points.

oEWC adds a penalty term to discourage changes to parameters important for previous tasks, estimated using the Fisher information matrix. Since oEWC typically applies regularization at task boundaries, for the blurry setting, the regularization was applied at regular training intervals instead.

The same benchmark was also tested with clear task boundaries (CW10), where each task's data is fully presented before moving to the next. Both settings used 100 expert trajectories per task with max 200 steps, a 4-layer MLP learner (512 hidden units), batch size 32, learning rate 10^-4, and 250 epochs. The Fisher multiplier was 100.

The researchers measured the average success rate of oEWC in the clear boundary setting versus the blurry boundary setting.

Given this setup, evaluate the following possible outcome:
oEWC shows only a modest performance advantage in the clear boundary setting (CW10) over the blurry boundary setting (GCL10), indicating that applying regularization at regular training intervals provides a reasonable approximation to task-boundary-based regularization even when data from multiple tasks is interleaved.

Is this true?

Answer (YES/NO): NO